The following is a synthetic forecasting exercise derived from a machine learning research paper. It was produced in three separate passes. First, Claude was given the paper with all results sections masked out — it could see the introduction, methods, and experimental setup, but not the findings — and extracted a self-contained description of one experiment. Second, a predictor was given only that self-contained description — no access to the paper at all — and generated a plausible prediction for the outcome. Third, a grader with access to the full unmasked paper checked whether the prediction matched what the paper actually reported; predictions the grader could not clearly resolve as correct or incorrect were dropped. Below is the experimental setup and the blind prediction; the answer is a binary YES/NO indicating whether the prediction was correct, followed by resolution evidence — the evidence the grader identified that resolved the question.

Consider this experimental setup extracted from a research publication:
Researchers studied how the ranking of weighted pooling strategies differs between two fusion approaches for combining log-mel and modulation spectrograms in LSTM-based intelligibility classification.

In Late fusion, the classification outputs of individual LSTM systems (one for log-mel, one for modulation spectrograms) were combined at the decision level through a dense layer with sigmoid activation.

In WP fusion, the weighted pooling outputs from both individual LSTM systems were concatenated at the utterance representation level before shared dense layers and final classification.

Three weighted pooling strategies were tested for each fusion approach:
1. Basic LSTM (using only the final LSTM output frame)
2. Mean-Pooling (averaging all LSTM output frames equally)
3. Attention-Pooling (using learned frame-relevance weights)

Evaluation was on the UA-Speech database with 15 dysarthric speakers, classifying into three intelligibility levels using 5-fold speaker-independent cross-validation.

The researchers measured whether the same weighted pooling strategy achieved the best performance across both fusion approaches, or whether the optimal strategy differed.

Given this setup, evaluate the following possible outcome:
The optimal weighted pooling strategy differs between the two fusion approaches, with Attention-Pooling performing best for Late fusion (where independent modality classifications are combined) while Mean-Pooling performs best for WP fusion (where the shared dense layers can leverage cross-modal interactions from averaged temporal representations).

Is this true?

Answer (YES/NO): NO